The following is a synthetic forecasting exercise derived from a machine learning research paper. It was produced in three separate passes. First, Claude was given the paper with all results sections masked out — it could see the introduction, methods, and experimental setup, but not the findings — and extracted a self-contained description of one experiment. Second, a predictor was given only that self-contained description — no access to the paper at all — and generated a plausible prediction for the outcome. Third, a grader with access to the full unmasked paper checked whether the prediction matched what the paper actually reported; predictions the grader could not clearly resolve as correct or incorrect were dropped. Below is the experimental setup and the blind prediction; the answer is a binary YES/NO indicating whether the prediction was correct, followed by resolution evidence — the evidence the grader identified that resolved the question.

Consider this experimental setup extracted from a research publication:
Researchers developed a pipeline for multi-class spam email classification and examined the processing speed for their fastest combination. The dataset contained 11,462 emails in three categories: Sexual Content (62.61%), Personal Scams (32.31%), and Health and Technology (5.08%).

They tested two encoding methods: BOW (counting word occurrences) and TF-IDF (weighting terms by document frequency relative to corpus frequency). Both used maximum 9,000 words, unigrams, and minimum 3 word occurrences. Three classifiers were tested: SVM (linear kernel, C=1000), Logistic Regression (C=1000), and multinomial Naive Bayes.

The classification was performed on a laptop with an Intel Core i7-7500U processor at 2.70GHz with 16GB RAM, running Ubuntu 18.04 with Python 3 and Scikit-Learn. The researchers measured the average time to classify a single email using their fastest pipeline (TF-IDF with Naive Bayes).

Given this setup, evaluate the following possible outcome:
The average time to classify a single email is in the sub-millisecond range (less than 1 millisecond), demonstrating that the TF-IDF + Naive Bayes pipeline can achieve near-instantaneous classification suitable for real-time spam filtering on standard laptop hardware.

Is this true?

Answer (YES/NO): NO